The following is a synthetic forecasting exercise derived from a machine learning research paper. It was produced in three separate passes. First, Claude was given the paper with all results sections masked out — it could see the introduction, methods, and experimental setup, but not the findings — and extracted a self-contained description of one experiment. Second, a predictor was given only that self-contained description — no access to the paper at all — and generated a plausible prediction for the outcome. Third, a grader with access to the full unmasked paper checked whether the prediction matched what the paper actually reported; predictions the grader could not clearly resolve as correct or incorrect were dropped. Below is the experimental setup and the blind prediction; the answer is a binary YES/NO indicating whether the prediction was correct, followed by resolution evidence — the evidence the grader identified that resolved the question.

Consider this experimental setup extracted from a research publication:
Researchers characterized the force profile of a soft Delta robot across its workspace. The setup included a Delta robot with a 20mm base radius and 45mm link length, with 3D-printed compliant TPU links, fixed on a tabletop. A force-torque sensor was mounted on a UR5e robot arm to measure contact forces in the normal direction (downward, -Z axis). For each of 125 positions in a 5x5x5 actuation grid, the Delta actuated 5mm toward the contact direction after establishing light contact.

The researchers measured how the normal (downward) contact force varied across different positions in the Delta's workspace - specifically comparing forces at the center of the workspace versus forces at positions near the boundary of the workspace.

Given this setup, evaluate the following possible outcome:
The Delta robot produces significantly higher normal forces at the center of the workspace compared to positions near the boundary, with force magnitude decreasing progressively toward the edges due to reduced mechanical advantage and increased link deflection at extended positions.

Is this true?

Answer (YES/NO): YES